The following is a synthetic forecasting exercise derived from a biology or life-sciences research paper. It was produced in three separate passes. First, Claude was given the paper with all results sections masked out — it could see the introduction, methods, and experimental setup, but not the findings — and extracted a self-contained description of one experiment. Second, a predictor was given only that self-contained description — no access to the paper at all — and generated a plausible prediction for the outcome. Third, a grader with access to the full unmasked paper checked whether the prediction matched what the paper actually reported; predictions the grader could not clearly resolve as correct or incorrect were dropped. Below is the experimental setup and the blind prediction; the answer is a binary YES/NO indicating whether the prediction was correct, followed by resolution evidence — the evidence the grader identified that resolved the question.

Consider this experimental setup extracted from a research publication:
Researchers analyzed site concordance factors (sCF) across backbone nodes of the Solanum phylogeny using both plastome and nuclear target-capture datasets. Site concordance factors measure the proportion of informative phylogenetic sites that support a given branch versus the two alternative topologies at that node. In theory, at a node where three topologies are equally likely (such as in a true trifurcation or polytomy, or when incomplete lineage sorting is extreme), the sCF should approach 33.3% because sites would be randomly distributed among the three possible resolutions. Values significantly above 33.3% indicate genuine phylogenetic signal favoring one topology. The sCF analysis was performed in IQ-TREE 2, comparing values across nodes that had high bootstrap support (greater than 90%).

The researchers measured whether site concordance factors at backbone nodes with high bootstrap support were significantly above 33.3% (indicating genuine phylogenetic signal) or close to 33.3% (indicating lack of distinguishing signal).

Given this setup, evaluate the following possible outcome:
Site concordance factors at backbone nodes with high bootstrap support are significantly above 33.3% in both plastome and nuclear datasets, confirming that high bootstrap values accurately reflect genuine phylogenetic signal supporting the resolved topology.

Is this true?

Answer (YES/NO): NO